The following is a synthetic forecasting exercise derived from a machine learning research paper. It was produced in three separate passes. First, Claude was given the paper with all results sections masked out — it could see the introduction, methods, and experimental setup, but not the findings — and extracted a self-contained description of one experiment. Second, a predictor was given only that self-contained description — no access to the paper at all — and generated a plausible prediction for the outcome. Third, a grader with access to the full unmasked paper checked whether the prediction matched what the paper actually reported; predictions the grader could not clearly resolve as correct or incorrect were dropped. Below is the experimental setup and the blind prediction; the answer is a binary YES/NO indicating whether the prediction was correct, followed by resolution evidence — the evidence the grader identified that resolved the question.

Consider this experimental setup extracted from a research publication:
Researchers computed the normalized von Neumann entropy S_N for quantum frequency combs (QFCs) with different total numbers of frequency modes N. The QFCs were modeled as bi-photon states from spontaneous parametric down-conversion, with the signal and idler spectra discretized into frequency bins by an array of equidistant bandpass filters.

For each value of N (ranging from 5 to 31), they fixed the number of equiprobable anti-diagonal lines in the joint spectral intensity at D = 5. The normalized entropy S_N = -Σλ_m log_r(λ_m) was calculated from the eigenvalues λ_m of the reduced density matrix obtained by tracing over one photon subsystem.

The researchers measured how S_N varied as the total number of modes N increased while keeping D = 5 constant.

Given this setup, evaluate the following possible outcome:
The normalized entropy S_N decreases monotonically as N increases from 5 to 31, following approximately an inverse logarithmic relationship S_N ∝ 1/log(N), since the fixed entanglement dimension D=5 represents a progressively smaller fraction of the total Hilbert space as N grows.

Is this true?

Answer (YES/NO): NO